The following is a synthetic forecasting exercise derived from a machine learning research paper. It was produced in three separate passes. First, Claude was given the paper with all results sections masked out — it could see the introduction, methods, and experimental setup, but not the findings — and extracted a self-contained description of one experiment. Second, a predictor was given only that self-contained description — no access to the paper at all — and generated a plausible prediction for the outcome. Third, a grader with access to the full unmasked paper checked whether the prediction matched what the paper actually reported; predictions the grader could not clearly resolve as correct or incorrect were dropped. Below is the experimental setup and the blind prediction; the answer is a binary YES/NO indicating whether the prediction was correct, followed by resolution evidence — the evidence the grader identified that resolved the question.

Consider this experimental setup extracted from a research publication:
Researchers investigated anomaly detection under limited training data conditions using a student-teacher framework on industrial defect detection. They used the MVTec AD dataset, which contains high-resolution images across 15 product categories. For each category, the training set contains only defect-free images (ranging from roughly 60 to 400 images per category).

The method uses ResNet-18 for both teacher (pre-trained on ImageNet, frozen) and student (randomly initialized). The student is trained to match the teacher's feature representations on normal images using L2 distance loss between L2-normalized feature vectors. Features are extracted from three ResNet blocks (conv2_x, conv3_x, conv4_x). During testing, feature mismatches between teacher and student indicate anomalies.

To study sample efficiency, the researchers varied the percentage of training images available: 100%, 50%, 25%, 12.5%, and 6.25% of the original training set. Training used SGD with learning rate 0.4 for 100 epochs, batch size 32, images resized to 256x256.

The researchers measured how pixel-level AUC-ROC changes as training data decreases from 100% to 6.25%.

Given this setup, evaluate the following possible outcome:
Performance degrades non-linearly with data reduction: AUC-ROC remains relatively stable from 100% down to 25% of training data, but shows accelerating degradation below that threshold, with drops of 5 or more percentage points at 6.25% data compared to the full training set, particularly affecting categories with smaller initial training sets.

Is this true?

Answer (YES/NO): NO